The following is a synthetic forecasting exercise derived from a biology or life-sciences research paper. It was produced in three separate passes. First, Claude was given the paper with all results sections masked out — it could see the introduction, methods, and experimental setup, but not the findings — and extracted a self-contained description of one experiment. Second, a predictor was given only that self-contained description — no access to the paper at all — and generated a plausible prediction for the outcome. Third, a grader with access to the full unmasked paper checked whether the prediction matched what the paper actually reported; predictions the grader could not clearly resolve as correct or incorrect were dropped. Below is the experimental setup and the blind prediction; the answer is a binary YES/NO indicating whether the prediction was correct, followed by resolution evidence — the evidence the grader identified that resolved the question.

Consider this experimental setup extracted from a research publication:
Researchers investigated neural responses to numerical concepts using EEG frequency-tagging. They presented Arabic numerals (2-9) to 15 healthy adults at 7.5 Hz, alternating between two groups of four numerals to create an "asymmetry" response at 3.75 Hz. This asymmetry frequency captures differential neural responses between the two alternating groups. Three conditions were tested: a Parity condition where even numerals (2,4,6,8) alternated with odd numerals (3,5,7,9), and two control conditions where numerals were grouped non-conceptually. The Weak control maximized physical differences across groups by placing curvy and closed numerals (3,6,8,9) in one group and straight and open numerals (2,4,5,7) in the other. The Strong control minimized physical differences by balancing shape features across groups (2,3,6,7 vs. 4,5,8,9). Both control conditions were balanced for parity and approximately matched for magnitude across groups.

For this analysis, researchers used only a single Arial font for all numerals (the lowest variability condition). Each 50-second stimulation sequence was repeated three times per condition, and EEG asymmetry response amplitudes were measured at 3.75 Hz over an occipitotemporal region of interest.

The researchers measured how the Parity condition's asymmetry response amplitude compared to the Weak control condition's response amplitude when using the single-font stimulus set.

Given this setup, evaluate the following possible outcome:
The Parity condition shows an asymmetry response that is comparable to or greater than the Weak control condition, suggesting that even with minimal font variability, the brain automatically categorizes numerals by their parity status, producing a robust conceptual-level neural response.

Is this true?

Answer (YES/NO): NO